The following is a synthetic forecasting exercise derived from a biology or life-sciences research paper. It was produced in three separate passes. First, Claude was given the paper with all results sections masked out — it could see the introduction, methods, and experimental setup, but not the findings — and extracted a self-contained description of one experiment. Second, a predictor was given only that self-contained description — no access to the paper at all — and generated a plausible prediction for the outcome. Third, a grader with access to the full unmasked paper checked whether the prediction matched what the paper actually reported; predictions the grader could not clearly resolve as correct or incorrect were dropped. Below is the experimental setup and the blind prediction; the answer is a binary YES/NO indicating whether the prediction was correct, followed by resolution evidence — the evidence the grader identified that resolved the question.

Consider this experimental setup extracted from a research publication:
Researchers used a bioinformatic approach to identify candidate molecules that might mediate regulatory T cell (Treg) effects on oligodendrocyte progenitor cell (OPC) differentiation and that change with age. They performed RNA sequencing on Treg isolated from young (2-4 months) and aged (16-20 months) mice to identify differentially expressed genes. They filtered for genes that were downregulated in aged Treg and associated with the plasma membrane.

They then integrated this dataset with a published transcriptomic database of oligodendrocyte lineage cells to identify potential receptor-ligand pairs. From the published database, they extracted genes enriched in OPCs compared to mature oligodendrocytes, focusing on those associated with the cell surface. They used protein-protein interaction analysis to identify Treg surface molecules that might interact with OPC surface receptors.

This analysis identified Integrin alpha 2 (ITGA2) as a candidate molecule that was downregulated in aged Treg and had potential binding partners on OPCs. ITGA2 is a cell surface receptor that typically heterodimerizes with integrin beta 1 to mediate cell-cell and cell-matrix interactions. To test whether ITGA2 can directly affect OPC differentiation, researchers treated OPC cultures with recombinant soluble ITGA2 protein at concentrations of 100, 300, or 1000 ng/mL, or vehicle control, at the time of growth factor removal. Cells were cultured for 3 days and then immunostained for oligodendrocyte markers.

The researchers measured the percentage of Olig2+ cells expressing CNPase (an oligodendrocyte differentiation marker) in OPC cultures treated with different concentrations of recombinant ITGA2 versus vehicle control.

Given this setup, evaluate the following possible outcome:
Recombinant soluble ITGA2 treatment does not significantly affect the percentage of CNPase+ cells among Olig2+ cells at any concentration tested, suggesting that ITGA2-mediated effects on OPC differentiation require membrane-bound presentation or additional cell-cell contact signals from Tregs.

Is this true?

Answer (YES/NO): NO